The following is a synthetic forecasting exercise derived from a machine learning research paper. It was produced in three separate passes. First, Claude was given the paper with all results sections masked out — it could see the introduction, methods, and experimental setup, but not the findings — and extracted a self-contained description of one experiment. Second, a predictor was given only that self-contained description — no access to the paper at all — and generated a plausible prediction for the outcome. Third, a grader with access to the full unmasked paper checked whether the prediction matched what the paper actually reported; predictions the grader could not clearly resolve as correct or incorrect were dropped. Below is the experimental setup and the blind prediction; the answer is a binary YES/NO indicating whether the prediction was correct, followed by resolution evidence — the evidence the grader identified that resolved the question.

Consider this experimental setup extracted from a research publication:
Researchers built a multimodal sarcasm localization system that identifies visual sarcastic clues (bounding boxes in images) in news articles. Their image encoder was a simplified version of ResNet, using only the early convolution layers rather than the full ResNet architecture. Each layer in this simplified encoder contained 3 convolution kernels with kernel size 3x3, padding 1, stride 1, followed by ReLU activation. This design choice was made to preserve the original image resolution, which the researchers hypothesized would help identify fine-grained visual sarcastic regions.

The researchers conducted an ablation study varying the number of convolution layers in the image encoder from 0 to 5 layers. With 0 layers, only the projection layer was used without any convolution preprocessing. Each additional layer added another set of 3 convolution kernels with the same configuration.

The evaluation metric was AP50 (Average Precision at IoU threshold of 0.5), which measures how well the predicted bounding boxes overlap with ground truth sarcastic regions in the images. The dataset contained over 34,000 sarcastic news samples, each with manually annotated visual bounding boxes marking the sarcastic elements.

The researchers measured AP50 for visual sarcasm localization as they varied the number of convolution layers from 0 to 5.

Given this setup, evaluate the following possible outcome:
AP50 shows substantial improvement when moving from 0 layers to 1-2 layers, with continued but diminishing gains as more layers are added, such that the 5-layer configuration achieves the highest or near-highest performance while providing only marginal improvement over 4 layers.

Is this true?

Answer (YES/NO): NO